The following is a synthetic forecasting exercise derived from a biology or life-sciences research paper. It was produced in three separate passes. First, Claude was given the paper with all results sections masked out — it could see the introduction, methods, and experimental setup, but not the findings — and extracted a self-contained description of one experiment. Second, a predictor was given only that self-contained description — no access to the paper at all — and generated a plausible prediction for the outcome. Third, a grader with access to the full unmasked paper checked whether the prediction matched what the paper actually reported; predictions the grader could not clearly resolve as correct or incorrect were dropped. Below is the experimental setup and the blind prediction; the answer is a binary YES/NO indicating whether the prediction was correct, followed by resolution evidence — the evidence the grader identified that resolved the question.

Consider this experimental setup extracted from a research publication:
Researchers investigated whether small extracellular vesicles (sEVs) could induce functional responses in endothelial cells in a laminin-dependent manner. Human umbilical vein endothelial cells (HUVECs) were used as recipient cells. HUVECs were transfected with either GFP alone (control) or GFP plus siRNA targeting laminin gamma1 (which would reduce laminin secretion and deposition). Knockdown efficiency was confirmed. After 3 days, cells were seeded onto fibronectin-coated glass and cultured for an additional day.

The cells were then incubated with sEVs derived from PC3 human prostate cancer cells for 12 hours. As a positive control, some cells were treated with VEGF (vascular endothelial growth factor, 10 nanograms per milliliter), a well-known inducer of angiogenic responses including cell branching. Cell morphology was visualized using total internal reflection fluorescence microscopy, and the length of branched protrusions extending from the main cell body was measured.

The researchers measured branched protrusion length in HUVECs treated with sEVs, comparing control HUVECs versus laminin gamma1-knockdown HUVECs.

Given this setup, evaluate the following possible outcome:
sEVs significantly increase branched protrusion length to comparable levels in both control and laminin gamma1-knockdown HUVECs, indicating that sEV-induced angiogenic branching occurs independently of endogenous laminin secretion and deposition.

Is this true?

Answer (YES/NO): NO